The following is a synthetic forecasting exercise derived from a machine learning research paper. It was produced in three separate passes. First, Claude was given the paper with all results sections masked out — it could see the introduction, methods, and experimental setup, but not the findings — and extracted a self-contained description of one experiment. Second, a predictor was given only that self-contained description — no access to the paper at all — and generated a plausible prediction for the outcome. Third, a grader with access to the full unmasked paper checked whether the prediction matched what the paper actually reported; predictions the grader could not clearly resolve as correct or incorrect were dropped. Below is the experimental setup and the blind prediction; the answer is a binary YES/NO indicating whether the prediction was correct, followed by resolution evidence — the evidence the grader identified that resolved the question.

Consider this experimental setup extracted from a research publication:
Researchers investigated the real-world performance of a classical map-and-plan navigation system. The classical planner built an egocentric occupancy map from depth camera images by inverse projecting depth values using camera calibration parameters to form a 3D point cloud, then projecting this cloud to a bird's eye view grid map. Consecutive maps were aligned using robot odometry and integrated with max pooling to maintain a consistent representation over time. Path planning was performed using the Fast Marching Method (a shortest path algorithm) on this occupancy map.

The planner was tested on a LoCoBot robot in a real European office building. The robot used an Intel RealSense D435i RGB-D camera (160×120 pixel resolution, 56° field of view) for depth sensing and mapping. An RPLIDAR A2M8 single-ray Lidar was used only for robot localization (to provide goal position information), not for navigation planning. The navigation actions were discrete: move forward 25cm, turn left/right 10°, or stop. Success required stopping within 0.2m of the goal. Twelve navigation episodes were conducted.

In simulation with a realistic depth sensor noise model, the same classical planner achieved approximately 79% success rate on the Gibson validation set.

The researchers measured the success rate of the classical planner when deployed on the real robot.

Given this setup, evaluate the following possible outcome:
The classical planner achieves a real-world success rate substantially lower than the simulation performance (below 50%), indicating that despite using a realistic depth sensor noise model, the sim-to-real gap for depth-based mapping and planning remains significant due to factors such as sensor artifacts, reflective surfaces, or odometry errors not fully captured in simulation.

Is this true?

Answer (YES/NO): YES